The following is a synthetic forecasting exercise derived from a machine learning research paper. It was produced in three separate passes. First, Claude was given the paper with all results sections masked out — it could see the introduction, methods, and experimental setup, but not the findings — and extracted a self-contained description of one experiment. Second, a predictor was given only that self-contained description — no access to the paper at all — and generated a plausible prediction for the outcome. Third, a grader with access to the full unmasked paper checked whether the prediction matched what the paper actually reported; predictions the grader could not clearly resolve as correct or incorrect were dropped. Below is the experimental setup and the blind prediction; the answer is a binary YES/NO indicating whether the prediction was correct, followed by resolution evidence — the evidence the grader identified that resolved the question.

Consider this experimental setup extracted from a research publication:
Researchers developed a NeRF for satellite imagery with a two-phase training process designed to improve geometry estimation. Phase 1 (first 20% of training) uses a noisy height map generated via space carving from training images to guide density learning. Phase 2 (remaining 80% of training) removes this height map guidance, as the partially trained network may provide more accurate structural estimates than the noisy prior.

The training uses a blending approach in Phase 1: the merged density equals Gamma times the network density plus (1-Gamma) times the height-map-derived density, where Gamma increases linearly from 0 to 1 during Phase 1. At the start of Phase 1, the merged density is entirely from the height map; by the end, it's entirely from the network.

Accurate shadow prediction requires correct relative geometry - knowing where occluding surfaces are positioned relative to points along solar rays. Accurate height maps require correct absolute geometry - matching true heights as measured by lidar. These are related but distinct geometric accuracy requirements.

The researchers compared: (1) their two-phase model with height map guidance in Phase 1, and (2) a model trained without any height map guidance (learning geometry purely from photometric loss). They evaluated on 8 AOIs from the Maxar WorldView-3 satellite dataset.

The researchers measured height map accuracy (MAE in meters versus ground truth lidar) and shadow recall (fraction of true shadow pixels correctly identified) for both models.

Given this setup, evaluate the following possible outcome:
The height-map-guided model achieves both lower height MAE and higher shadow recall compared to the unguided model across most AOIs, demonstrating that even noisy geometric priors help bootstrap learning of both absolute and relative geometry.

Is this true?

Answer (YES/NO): NO